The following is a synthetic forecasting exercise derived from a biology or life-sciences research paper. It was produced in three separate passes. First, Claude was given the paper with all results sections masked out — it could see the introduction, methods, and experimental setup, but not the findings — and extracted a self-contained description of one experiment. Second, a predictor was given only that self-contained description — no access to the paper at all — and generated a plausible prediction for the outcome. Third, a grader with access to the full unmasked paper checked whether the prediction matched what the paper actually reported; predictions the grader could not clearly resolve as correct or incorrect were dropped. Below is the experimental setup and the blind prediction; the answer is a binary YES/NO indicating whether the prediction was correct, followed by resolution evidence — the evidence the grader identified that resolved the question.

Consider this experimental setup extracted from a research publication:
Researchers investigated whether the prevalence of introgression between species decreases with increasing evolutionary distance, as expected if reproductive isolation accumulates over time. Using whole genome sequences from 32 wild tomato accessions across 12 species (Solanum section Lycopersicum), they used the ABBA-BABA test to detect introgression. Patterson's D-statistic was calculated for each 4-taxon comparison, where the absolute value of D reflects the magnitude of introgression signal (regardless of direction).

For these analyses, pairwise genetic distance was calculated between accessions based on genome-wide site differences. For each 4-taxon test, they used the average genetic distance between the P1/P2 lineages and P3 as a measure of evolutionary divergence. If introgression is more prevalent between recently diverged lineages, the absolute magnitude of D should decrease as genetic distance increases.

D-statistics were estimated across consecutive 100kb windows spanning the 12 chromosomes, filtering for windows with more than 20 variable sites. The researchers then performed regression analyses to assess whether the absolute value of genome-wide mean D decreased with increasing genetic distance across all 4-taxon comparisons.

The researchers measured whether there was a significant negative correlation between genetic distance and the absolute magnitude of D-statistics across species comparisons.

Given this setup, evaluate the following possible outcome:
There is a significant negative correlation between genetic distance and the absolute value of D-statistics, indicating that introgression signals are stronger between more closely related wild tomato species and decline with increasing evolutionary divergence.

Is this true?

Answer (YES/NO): NO